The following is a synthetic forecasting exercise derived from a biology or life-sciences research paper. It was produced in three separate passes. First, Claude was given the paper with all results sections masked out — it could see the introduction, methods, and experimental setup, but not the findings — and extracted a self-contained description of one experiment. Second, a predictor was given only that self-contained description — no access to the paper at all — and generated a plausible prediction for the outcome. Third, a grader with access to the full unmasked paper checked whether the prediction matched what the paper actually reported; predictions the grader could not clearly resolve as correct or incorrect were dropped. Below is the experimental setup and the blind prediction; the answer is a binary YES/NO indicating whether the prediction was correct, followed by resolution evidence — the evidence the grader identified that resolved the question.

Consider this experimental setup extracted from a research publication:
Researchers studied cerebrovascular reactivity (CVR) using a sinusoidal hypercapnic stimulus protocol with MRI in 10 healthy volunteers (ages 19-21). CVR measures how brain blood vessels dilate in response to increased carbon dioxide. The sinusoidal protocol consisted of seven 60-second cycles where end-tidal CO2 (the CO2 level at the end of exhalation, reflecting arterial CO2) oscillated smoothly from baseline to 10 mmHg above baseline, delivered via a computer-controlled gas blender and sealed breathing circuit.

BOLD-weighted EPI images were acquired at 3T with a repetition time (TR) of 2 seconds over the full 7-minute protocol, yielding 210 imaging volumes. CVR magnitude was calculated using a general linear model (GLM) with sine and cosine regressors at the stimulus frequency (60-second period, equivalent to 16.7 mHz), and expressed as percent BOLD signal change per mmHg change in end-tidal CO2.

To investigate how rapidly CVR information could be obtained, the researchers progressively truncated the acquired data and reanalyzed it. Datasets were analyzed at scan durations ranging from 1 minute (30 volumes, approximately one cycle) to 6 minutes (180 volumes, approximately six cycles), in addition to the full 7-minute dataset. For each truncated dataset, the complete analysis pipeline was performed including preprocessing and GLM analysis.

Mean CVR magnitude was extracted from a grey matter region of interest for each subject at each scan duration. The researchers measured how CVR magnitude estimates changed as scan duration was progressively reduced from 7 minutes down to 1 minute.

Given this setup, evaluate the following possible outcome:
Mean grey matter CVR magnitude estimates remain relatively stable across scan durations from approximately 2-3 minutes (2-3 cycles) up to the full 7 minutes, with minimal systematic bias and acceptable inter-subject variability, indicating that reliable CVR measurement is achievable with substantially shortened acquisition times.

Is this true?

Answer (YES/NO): YES